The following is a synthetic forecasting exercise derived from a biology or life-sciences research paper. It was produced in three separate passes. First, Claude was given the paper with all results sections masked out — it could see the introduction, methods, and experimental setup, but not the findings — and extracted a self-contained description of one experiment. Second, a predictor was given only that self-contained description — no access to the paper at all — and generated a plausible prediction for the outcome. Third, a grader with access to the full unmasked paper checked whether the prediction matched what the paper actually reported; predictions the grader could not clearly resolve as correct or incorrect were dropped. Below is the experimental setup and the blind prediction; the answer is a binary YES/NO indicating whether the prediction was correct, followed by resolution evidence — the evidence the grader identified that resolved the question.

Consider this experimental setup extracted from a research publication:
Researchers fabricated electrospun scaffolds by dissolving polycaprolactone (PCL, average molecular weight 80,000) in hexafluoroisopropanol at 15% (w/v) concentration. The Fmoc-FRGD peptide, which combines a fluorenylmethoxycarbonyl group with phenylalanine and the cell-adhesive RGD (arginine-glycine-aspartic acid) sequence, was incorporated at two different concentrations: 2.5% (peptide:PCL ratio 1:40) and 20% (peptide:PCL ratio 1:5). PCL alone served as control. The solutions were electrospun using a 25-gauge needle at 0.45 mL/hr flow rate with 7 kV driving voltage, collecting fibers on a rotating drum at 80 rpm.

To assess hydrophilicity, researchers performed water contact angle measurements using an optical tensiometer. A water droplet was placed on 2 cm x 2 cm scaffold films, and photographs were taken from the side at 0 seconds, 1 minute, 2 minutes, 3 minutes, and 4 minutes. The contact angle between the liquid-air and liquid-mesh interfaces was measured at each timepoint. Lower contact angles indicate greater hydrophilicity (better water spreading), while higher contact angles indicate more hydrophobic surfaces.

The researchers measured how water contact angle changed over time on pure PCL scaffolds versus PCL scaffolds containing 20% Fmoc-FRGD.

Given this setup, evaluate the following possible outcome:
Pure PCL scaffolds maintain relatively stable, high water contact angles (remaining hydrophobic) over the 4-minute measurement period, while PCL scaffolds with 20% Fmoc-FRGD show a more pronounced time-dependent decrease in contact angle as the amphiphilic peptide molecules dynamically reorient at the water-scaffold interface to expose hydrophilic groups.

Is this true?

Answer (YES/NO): YES